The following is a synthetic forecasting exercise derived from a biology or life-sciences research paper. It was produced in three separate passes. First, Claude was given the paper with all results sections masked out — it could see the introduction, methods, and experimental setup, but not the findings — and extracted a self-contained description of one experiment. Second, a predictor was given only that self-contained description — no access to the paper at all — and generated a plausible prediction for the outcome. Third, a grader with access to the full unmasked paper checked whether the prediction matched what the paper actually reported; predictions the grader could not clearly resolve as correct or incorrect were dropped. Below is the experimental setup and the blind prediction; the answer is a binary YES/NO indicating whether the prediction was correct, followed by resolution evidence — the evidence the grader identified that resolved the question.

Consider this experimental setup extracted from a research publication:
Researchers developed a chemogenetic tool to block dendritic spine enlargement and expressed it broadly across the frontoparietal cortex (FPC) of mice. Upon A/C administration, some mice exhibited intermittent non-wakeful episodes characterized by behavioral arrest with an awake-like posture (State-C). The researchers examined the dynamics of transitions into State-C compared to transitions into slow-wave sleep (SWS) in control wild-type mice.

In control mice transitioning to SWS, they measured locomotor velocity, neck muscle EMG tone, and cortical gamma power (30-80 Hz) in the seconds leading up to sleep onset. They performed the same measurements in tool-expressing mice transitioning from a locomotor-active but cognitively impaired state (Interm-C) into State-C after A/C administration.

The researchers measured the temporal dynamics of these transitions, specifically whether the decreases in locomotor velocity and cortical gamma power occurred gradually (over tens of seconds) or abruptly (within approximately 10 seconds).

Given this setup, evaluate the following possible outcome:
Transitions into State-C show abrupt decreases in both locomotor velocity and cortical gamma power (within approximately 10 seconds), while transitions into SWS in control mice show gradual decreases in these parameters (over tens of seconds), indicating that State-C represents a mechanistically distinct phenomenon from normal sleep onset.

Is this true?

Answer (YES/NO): YES